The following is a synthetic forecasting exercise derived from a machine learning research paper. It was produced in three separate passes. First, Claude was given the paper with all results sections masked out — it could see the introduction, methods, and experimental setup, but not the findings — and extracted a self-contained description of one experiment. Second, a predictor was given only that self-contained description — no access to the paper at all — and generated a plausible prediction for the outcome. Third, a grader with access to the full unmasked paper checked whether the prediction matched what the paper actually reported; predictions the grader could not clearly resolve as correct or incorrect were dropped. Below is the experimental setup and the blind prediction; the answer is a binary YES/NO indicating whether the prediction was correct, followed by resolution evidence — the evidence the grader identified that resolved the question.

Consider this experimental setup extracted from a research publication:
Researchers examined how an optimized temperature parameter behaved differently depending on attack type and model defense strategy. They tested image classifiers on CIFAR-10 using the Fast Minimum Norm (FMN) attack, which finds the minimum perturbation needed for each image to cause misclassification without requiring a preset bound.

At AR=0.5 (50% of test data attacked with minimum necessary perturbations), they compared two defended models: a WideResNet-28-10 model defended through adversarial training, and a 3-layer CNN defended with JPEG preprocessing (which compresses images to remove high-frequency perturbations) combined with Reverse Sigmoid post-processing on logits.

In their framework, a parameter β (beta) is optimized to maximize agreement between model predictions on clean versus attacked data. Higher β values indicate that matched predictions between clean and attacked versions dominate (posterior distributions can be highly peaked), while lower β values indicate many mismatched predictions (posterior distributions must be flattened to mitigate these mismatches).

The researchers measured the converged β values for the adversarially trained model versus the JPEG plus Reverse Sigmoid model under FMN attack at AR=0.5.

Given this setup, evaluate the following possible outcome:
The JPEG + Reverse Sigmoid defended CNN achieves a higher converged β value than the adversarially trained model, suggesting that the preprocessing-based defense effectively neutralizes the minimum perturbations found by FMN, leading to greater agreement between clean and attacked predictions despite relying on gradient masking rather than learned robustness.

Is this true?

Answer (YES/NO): YES